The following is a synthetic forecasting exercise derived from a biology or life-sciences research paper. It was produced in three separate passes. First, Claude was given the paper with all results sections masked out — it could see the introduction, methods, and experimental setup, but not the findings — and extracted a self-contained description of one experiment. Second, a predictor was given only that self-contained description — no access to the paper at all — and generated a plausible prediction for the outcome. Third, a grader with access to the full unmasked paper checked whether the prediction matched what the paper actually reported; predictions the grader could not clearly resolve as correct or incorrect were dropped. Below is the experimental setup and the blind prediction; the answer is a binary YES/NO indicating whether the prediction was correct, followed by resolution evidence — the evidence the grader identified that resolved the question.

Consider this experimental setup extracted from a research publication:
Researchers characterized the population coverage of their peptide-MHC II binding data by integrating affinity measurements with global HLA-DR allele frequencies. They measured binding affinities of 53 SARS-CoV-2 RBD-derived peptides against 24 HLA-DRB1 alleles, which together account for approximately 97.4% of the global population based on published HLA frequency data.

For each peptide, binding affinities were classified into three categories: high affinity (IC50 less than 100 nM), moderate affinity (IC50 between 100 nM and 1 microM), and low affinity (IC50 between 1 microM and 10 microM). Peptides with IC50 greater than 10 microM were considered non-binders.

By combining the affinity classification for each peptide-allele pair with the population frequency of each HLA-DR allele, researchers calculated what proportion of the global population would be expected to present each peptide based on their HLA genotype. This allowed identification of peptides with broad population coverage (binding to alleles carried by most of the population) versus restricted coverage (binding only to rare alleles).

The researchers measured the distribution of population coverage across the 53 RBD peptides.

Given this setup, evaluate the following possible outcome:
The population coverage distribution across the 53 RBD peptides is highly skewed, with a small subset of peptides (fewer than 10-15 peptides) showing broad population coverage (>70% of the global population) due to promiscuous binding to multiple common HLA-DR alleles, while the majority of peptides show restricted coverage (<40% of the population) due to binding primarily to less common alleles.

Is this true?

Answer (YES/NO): NO